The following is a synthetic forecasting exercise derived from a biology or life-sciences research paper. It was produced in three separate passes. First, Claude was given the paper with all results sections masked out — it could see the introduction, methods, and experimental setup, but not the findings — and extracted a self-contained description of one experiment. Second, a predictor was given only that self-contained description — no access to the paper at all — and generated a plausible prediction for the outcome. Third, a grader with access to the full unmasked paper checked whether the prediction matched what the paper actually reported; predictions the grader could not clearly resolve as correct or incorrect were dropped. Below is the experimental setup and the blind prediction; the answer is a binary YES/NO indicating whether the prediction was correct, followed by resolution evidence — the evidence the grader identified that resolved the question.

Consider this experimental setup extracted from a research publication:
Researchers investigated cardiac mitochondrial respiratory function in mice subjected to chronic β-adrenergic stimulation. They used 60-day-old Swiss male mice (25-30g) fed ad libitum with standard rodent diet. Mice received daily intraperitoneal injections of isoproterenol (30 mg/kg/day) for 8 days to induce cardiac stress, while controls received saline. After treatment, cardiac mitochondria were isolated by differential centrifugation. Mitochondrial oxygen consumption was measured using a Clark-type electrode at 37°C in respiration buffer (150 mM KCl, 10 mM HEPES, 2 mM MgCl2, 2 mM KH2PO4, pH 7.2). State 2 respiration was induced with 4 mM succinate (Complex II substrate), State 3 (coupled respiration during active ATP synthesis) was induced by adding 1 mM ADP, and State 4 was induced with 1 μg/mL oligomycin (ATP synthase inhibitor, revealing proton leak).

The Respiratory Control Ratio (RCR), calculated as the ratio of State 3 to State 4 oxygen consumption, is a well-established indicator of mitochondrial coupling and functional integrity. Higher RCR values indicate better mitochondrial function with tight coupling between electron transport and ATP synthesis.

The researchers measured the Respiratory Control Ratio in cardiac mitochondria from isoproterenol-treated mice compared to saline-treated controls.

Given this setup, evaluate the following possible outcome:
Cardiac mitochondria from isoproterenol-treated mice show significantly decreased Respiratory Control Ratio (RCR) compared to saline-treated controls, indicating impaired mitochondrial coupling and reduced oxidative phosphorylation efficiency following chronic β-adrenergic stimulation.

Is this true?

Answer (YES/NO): YES